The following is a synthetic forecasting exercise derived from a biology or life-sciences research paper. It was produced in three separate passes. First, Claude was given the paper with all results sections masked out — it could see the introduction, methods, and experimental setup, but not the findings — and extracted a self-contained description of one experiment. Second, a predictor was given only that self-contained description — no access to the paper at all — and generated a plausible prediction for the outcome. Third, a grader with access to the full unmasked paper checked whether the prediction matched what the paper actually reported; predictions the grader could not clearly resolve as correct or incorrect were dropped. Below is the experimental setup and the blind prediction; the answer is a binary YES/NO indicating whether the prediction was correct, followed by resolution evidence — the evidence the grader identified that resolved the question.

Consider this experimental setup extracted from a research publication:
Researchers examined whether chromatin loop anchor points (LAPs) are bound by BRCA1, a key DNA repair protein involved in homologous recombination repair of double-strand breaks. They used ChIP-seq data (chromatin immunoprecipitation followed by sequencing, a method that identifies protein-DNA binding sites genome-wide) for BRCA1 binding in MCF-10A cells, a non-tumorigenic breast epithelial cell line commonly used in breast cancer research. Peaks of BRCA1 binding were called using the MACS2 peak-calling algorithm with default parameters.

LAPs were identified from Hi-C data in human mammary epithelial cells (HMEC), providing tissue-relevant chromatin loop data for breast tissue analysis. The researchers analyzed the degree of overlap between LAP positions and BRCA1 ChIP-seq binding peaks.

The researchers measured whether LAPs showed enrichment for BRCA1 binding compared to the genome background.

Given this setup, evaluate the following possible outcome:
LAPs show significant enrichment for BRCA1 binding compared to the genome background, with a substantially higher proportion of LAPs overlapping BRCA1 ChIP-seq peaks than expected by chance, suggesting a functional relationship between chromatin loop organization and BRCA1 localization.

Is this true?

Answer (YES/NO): YES